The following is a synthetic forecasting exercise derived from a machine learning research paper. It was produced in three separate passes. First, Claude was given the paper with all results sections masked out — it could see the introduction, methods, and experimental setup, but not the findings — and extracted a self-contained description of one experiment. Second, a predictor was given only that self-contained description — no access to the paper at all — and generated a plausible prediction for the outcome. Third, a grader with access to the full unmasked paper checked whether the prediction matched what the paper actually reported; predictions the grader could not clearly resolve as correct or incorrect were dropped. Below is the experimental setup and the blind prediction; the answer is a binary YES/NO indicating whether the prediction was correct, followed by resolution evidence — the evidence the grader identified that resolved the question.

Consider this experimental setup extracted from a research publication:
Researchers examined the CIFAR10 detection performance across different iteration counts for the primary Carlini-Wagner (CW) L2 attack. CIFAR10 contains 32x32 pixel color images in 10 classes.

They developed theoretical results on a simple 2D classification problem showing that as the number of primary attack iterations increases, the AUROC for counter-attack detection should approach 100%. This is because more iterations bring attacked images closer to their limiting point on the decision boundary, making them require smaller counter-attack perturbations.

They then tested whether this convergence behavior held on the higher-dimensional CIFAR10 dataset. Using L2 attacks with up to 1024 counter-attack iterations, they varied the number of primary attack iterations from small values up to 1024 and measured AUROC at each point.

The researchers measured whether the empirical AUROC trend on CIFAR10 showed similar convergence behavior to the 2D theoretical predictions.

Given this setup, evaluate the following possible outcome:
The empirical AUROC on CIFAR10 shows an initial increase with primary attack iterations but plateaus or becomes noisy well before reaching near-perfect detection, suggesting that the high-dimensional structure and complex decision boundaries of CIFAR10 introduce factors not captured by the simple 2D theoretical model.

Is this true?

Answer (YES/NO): NO